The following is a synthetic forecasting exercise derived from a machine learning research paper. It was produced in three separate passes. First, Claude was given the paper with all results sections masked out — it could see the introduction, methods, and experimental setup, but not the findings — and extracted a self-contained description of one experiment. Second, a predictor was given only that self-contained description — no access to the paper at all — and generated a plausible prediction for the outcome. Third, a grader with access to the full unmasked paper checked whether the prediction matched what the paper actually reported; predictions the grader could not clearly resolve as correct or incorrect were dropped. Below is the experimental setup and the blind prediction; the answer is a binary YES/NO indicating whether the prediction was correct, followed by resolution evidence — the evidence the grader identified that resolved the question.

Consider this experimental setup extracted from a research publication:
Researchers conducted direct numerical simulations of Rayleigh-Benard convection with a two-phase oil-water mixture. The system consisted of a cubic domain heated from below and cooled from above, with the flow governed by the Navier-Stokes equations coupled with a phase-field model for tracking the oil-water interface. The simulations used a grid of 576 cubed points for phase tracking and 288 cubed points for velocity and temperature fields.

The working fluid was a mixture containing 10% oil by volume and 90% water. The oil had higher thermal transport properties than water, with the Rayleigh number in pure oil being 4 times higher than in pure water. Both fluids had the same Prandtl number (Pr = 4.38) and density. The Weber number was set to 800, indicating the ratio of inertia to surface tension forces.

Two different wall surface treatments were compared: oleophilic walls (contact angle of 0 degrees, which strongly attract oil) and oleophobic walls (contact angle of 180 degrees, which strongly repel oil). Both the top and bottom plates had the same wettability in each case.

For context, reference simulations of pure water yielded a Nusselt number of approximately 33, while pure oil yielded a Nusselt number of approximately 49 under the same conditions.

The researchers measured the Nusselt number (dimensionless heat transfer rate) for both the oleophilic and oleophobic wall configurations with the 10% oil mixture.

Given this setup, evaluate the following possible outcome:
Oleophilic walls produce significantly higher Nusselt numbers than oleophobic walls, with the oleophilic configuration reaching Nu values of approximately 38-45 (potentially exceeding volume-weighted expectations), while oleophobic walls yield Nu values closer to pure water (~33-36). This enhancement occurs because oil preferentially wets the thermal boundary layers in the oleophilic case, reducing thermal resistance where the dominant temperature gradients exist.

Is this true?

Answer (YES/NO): NO